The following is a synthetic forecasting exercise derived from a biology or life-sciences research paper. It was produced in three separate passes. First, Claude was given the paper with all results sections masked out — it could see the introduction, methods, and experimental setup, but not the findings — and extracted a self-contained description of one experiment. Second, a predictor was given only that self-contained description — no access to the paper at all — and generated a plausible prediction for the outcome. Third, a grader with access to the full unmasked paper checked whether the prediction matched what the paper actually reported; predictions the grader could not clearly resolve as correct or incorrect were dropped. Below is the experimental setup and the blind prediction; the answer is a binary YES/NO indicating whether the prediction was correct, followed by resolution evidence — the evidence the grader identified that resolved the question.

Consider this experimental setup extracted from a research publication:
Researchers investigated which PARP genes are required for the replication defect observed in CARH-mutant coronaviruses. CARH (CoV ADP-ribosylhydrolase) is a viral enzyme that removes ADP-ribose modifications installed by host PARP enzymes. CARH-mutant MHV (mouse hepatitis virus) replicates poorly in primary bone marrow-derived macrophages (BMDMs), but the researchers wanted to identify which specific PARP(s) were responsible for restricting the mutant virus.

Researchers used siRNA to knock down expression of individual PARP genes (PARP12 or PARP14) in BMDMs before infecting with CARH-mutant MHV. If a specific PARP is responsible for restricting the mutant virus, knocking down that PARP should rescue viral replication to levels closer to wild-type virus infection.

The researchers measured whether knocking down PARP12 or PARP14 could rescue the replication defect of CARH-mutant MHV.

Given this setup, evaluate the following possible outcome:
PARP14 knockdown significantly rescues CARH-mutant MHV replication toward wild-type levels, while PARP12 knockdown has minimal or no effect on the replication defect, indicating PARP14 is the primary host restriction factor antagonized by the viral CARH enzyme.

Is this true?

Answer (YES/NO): NO